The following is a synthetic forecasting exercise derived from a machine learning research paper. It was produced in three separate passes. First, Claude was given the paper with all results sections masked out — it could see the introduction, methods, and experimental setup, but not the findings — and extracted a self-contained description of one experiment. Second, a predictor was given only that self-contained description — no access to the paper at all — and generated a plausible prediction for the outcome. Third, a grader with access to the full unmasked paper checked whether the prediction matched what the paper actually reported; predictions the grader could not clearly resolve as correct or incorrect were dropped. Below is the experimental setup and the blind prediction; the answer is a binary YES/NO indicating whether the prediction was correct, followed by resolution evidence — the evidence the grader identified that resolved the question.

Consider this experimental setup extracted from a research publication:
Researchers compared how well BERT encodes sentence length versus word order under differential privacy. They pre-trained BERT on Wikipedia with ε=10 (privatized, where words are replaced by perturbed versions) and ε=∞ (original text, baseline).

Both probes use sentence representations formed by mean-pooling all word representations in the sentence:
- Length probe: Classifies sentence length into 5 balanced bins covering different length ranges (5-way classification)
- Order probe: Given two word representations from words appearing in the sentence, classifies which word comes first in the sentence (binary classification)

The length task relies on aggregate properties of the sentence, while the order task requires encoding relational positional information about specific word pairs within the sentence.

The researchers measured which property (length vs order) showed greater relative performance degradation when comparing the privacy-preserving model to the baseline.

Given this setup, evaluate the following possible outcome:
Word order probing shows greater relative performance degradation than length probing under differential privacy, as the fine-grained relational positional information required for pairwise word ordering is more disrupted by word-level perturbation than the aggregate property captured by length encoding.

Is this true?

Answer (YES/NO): NO